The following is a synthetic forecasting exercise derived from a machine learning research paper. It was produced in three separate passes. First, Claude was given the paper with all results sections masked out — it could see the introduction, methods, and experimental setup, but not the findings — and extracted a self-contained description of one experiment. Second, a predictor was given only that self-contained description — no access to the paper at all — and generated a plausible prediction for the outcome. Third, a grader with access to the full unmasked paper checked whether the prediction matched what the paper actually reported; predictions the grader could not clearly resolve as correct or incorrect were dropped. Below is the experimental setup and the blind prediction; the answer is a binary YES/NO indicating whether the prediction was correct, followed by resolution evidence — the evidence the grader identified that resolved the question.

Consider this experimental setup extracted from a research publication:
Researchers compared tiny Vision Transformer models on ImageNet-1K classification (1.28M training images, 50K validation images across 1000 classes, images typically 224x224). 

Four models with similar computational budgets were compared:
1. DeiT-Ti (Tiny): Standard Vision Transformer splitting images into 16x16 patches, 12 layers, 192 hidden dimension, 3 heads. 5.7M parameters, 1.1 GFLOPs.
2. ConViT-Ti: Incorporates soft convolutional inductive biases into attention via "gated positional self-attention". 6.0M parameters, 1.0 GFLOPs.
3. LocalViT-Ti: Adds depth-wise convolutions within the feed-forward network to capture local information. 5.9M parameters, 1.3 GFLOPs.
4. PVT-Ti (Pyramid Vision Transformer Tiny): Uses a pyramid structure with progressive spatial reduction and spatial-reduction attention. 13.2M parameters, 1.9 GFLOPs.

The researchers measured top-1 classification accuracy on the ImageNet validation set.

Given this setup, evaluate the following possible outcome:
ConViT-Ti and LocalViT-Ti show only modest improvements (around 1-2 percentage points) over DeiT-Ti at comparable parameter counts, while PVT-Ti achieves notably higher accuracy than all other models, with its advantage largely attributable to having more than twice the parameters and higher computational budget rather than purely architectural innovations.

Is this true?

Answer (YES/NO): NO